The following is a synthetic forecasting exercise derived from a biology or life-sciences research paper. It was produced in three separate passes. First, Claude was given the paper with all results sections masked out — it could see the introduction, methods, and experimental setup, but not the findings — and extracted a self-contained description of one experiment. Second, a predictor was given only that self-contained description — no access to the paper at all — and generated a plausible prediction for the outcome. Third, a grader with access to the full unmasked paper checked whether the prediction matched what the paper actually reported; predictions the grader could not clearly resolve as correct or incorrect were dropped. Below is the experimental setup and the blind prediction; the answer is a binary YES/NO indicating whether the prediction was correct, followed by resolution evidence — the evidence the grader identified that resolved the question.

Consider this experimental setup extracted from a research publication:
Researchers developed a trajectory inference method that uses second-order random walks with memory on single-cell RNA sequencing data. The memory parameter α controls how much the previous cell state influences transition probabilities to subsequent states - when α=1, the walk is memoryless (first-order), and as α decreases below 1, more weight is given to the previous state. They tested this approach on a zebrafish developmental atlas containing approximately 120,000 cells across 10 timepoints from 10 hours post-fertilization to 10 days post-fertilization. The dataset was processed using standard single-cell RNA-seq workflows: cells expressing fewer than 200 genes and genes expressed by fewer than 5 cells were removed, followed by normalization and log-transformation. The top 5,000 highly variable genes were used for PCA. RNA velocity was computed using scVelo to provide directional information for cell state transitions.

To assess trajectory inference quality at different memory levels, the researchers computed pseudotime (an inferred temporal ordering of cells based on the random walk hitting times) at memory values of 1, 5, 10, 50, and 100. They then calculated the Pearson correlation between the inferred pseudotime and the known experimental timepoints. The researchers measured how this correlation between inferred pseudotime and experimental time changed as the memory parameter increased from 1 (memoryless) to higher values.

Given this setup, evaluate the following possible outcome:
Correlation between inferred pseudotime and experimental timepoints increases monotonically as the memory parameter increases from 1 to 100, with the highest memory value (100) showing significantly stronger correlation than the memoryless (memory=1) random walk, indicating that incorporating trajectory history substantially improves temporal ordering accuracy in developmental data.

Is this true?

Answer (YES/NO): NO